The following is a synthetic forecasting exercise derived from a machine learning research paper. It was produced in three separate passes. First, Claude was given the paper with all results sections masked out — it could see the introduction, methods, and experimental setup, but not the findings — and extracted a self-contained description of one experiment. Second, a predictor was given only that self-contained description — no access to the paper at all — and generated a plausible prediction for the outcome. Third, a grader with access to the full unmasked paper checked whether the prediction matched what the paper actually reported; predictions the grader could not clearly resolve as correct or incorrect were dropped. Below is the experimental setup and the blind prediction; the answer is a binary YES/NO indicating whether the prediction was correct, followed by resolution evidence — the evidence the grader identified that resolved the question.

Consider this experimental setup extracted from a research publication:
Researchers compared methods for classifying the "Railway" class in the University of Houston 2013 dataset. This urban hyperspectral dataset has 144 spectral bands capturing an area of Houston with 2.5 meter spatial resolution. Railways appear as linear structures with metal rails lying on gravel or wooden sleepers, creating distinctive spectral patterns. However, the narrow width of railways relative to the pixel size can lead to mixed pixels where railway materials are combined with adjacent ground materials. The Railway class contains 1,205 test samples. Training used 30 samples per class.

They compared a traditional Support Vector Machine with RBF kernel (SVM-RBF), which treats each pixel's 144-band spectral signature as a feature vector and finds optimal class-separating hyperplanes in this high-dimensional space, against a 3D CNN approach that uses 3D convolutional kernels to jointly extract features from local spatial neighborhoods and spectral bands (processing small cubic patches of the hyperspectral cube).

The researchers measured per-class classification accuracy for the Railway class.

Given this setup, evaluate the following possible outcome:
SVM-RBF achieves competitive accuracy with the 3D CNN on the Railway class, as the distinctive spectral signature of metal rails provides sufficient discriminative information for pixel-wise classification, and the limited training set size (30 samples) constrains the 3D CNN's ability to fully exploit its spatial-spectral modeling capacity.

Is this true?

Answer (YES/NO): NO